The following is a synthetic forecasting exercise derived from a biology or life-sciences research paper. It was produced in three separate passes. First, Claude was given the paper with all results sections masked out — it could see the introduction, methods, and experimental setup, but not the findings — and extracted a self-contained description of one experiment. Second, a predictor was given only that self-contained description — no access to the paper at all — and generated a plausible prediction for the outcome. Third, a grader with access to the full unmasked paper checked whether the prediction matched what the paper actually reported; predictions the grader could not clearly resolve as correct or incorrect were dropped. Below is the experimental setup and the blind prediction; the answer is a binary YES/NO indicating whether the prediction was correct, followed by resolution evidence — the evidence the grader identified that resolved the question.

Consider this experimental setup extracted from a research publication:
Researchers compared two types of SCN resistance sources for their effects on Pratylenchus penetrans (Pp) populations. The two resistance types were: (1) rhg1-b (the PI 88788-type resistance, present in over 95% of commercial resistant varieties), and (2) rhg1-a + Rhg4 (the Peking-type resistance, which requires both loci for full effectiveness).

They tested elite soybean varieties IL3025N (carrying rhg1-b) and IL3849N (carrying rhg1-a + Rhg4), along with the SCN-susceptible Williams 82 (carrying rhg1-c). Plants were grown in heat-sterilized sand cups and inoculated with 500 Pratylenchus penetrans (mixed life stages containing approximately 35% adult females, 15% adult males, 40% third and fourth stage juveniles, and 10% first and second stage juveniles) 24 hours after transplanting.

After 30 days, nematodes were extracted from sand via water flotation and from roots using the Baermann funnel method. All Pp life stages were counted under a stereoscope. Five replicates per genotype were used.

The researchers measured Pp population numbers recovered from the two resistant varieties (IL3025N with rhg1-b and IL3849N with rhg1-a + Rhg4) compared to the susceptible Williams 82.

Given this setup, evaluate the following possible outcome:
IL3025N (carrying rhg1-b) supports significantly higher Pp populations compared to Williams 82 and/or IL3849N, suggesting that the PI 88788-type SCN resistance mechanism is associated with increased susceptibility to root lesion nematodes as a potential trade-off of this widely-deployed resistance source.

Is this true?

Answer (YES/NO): NO